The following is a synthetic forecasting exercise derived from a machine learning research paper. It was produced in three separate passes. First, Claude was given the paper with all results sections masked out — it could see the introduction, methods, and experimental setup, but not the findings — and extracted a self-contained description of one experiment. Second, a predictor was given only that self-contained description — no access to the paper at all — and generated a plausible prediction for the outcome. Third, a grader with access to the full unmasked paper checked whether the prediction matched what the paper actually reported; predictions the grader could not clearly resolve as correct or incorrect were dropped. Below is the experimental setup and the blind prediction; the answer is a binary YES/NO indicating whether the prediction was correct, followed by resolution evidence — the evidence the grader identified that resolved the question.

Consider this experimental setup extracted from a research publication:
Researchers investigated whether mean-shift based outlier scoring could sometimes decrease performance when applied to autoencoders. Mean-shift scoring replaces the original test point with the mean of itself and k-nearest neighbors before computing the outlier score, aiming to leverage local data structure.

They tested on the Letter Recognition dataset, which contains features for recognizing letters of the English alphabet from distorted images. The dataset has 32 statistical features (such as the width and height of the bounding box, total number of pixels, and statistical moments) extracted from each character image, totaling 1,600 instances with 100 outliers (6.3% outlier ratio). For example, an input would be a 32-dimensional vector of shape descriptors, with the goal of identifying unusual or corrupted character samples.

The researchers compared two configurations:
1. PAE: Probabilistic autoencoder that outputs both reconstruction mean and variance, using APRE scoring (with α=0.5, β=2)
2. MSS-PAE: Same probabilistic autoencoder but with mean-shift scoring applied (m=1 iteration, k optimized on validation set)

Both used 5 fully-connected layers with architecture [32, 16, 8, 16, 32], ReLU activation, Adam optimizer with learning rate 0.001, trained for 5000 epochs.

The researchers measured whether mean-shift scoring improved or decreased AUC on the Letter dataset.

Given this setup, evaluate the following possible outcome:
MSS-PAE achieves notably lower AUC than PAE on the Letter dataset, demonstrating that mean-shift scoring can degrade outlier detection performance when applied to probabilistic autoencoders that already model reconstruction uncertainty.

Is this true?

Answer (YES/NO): YES